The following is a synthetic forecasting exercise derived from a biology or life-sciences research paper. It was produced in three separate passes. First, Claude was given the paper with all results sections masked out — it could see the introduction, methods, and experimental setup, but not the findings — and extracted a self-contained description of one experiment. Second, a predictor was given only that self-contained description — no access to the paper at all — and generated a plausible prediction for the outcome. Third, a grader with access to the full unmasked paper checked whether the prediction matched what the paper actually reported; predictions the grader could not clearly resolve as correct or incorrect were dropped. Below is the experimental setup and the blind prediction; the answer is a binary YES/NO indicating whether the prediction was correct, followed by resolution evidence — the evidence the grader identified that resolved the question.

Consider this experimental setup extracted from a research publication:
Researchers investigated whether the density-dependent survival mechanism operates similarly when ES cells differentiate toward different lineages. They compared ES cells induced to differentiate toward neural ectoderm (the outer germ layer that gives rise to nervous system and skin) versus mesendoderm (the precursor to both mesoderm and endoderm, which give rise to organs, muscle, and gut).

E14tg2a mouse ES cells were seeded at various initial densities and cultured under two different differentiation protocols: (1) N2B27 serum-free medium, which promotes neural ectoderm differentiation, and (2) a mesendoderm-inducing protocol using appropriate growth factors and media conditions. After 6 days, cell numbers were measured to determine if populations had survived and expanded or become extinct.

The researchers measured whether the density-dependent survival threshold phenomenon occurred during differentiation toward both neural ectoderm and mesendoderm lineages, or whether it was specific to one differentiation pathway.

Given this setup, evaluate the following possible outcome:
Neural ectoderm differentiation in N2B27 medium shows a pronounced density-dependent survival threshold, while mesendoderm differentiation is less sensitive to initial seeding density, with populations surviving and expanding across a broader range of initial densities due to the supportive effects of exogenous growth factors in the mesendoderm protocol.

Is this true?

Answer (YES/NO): NO